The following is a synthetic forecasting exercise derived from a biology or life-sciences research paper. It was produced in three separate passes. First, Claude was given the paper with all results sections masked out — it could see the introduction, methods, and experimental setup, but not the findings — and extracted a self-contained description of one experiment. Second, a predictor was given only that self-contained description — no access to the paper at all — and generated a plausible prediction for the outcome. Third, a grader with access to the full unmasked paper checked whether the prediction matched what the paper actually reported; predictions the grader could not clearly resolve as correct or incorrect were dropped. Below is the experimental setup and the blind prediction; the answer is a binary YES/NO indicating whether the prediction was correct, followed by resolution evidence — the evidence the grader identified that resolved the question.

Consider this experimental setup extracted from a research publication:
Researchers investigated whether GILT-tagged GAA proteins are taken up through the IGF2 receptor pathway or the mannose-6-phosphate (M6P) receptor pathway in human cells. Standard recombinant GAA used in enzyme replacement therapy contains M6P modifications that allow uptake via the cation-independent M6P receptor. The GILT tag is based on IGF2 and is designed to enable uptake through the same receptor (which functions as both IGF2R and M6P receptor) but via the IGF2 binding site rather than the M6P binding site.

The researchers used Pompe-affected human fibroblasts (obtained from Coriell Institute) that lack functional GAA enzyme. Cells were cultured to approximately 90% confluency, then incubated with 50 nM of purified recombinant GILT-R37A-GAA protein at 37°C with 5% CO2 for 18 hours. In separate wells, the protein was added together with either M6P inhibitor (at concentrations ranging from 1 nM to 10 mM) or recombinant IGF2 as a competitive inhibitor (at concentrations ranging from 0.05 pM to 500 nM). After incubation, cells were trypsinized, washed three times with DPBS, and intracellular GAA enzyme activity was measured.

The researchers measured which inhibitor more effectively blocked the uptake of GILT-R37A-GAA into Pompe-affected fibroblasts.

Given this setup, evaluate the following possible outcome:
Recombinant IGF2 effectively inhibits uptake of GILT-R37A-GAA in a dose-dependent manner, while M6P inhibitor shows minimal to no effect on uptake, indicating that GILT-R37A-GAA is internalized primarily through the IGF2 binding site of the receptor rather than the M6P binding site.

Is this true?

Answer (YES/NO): YES